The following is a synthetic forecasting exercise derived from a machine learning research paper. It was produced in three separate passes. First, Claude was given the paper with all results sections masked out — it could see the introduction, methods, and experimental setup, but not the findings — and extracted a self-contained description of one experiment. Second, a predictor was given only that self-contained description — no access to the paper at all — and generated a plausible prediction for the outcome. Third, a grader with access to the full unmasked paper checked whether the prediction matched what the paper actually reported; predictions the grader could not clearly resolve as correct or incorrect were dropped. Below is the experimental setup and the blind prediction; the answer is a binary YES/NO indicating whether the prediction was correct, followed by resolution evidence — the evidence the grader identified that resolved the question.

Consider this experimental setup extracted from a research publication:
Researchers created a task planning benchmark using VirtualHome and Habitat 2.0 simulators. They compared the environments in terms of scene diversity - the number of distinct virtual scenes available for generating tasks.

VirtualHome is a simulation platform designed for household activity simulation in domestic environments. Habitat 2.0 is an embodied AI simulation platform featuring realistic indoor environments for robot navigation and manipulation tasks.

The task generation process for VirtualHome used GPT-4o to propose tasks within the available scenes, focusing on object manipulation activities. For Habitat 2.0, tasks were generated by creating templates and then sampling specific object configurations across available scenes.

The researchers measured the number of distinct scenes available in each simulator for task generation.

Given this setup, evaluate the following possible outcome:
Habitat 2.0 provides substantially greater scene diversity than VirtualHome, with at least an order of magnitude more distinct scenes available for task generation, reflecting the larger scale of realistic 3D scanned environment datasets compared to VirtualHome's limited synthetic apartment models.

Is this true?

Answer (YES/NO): YES